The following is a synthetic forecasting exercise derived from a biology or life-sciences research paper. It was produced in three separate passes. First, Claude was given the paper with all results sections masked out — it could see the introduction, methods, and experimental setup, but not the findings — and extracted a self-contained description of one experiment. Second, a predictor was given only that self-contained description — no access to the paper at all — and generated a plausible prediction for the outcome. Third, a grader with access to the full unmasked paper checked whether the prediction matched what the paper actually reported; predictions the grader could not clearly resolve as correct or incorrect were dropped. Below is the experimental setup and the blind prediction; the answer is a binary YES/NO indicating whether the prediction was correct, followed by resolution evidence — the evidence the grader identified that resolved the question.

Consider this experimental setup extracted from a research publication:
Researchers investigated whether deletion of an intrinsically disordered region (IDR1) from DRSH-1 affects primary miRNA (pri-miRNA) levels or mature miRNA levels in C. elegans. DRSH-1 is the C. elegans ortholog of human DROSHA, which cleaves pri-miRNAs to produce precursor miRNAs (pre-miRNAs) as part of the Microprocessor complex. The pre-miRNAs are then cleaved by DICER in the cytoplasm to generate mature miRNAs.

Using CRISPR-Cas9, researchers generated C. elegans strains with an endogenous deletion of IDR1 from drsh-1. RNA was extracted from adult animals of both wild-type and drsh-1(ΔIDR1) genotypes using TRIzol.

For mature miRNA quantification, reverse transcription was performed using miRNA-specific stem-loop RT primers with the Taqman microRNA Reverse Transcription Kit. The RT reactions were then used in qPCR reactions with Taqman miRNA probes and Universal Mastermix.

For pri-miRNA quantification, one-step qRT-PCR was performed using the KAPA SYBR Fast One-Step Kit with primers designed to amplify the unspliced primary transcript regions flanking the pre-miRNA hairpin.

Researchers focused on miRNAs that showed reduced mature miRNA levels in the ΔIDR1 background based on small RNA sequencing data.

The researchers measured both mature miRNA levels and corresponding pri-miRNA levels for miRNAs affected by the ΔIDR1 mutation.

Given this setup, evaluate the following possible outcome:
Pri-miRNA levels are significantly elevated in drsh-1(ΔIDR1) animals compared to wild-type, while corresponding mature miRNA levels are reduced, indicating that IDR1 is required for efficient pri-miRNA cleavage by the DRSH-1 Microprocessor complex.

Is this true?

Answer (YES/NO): YES